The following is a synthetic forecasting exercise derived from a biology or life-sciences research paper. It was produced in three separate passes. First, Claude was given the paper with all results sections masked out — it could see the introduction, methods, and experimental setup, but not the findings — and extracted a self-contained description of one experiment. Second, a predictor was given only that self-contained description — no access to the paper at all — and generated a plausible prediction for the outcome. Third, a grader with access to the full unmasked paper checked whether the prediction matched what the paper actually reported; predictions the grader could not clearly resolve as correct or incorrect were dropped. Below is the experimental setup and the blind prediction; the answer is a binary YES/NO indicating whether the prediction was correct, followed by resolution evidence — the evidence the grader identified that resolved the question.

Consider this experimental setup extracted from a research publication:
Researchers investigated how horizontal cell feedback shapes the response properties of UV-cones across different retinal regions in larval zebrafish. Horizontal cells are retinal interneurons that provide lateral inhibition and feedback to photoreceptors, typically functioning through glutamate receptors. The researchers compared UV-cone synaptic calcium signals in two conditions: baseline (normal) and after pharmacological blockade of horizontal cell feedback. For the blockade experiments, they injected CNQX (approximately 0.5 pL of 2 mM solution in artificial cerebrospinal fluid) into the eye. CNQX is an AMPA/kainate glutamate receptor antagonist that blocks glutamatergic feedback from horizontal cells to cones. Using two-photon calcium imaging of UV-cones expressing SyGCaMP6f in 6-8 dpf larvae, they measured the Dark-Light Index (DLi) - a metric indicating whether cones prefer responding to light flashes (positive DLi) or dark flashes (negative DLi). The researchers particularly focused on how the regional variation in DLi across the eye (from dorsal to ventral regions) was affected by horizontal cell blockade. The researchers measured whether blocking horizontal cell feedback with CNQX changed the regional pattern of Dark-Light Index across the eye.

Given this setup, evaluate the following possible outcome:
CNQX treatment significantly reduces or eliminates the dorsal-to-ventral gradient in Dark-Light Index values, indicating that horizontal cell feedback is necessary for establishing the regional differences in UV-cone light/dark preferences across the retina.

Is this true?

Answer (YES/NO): NO